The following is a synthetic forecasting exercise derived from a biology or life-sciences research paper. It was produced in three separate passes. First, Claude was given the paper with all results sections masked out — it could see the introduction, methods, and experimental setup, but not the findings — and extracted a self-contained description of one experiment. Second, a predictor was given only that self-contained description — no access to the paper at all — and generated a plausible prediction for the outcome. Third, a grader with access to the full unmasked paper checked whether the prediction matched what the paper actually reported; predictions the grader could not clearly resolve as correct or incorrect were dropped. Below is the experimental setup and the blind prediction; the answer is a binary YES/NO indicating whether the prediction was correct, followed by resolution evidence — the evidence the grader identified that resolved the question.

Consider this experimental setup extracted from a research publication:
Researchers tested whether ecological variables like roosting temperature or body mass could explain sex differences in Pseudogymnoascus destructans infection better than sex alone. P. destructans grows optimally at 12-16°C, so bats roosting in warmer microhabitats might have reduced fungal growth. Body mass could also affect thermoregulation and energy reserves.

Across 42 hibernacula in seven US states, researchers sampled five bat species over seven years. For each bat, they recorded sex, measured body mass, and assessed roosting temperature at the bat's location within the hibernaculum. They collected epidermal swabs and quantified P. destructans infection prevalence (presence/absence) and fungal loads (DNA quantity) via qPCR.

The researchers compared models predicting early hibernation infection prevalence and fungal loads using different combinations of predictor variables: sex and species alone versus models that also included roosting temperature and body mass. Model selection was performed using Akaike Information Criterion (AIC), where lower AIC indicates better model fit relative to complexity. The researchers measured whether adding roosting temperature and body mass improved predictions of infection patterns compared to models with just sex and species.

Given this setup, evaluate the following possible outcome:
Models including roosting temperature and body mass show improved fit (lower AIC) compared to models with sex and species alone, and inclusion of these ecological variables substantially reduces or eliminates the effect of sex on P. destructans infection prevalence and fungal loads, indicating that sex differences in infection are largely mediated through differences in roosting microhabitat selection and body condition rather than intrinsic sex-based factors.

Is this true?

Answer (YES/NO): NO